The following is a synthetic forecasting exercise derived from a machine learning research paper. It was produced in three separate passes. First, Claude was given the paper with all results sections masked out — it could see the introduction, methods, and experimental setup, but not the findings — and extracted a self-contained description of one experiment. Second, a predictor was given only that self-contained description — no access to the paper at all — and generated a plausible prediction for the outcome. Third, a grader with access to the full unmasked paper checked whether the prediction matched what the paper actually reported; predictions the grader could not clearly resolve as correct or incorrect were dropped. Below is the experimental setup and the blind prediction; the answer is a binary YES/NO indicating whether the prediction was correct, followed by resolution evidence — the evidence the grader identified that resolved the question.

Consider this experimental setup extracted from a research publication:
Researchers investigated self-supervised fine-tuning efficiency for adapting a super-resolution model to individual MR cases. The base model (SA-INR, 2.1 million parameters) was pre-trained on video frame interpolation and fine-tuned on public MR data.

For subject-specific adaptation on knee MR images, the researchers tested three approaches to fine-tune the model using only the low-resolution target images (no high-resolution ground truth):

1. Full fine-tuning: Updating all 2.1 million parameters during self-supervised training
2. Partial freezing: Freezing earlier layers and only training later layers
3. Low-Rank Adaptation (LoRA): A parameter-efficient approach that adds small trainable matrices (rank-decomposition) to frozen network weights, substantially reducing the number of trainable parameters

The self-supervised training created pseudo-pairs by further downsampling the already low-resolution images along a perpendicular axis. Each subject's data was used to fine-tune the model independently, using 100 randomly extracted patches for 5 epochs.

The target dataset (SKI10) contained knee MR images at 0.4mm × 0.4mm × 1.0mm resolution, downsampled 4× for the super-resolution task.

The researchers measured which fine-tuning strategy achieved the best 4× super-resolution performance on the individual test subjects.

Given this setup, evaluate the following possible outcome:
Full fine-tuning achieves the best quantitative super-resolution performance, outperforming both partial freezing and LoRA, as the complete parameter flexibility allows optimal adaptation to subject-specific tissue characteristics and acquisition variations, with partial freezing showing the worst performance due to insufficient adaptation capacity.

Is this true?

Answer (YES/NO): NO